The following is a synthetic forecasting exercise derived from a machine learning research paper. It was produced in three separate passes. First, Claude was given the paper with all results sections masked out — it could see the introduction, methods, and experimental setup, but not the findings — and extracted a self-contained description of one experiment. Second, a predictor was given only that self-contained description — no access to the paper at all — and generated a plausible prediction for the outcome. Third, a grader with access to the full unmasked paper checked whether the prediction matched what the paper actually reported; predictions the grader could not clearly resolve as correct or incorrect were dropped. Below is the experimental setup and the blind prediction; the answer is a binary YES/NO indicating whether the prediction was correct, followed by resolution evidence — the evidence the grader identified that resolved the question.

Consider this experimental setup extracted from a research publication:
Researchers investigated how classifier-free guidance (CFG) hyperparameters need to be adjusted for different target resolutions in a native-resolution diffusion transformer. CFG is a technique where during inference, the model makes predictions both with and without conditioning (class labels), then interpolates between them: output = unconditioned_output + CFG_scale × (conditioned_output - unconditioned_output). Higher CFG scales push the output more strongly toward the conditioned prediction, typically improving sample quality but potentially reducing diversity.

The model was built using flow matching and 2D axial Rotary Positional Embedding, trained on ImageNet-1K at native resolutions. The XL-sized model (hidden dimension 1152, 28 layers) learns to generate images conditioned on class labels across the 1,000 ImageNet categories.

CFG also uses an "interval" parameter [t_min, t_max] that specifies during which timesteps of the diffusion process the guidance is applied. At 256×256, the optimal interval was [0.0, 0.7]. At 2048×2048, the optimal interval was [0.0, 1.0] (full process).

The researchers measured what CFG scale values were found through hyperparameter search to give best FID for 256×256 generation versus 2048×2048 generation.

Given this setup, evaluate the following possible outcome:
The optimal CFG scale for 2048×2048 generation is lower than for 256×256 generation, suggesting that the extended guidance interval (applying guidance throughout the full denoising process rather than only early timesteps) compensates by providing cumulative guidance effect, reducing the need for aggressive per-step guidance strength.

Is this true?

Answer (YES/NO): YES